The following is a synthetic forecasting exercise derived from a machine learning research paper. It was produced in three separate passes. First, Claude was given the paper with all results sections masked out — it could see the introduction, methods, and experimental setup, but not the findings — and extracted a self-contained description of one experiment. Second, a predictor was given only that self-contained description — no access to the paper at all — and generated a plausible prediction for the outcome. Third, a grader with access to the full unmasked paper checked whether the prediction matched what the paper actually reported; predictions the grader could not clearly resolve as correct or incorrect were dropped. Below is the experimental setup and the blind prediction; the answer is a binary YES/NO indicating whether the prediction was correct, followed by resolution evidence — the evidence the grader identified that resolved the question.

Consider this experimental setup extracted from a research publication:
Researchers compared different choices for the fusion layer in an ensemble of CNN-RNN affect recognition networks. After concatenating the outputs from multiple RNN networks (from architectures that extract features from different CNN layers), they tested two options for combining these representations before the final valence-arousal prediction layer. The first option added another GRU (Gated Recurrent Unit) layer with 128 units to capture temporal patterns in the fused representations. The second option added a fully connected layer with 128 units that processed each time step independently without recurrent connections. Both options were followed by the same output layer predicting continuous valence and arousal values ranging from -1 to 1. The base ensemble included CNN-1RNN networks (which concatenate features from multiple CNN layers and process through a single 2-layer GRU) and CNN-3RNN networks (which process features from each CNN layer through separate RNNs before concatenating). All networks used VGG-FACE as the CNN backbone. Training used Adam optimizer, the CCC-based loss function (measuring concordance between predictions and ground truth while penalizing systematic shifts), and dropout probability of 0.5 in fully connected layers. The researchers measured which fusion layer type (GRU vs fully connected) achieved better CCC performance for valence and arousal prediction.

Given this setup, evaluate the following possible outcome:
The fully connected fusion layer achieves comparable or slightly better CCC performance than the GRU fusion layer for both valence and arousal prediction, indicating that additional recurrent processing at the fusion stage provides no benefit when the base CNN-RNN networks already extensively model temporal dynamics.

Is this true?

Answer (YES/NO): NO